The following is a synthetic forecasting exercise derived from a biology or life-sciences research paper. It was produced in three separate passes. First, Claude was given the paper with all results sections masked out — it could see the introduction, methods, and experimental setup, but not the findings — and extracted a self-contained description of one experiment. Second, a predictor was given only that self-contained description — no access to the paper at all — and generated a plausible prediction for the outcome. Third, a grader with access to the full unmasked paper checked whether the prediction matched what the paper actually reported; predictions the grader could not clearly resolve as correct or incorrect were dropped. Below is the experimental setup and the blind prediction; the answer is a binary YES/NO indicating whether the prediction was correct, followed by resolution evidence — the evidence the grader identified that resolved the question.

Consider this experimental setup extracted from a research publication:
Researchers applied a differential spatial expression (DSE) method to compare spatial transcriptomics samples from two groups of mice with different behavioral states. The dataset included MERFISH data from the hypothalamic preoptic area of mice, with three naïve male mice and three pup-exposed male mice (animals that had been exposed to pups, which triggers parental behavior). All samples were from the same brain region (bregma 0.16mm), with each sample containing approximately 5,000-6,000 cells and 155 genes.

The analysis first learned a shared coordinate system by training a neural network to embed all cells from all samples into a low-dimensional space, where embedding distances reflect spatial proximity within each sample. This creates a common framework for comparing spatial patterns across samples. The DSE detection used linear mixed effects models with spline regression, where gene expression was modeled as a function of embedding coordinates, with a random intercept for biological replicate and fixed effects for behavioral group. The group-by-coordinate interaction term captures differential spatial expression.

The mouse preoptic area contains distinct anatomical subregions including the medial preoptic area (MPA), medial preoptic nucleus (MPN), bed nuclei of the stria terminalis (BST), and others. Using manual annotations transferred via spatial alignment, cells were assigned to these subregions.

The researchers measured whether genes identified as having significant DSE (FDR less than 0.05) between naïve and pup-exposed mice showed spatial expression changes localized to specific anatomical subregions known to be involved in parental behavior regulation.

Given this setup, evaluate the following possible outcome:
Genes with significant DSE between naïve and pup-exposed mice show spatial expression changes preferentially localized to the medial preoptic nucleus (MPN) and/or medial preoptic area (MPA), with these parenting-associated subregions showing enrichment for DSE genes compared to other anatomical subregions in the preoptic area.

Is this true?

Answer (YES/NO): NO